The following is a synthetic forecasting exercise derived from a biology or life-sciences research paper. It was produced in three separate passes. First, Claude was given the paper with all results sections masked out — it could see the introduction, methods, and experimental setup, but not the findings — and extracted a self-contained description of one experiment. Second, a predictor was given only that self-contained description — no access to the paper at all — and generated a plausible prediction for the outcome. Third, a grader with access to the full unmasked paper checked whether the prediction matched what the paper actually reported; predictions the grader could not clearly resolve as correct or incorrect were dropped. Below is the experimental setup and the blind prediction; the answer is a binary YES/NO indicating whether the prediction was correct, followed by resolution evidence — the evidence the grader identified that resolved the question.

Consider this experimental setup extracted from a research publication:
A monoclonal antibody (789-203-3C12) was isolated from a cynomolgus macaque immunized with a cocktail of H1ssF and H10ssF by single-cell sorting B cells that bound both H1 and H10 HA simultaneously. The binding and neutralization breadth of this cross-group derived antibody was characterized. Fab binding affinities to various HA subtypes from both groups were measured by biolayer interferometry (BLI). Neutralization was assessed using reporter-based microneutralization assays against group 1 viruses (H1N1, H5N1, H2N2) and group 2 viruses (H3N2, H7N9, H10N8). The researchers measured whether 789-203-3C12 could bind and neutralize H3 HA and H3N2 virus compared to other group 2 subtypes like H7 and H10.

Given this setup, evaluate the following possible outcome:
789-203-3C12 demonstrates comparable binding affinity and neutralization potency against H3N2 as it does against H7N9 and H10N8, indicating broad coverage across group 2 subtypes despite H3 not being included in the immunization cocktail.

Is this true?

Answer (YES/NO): NO